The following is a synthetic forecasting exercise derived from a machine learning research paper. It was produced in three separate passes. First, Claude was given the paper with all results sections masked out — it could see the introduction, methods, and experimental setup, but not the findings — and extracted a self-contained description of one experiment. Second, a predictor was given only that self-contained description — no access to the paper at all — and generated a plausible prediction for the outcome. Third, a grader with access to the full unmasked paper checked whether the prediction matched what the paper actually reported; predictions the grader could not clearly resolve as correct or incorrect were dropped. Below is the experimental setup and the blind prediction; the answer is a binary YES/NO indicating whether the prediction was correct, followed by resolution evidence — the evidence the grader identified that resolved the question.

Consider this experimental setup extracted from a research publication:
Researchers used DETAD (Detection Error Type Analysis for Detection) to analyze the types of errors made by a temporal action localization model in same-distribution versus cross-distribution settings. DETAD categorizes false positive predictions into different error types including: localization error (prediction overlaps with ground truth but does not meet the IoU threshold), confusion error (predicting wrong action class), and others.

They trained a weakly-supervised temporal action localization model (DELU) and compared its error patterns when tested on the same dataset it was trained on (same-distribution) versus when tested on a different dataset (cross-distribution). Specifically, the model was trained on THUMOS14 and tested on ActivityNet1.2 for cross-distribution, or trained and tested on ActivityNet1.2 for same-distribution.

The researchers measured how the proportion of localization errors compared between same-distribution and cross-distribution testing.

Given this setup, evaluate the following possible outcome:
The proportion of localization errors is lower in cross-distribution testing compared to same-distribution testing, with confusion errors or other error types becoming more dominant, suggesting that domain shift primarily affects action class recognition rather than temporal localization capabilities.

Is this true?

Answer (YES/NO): NO